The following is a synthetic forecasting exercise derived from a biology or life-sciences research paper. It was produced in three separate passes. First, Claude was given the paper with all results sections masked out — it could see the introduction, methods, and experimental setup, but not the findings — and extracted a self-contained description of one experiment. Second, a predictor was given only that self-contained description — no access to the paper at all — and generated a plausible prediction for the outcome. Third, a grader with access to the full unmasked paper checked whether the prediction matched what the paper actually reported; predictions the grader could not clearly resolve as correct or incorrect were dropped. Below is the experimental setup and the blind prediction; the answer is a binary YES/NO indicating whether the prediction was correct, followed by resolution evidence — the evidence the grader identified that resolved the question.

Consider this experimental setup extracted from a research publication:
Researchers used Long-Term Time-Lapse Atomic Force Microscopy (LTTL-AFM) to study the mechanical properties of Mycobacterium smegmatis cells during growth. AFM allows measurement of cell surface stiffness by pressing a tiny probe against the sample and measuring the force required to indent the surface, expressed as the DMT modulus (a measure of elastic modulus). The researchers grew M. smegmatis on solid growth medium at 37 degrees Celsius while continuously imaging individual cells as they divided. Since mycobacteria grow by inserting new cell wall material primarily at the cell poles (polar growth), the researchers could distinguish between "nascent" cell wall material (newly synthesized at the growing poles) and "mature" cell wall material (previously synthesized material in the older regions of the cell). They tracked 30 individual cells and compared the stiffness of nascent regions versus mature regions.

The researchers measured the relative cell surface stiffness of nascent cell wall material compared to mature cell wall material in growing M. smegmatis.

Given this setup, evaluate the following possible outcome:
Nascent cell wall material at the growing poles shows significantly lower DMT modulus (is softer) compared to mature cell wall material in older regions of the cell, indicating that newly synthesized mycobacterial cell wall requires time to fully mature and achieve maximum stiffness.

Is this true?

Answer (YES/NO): YES